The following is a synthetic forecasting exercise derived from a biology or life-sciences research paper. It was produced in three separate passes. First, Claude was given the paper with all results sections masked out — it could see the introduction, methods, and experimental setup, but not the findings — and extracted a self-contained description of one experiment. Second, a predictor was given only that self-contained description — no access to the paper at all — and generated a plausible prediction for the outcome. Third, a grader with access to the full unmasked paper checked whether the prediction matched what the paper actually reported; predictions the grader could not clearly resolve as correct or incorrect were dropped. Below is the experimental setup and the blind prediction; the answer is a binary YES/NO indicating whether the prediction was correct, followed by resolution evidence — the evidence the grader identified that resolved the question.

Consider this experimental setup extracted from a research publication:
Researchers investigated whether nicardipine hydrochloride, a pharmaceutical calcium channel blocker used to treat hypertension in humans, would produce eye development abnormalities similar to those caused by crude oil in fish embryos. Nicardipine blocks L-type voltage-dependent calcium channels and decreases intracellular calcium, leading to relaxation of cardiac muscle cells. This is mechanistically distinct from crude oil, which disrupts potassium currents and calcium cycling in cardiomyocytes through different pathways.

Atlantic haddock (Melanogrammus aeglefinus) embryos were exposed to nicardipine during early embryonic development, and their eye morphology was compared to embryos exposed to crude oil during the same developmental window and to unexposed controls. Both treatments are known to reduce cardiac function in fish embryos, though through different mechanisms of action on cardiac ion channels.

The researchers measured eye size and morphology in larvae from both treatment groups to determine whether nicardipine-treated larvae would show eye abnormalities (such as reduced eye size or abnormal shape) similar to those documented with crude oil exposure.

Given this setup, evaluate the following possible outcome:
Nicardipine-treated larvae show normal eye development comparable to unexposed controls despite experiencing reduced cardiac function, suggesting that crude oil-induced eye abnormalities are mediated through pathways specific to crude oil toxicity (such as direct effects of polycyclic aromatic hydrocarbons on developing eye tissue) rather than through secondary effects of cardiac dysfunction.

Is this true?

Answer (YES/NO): NO